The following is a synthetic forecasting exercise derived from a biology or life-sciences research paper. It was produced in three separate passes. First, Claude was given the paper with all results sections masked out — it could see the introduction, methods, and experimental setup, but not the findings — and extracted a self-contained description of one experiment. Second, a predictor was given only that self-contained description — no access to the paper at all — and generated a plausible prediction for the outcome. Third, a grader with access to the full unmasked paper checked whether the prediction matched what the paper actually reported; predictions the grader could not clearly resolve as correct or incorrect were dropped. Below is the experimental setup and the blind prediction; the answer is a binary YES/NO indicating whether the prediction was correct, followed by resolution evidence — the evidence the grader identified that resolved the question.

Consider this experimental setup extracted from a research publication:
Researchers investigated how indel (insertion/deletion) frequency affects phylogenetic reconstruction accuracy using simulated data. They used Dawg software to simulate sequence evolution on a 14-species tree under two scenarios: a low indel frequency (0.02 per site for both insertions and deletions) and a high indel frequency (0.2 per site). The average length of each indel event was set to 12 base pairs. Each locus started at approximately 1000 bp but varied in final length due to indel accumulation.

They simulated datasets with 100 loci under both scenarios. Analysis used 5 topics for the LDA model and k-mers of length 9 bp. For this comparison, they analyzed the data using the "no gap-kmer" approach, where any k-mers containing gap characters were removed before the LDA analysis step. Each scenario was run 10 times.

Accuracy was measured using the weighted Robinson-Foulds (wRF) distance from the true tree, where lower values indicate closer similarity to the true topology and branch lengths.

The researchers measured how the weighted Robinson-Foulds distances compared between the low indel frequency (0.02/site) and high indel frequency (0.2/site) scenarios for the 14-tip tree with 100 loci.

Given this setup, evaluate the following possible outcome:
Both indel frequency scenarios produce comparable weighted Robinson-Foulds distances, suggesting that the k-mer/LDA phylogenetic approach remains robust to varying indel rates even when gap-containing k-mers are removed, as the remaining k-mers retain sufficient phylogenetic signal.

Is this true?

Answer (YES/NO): NO